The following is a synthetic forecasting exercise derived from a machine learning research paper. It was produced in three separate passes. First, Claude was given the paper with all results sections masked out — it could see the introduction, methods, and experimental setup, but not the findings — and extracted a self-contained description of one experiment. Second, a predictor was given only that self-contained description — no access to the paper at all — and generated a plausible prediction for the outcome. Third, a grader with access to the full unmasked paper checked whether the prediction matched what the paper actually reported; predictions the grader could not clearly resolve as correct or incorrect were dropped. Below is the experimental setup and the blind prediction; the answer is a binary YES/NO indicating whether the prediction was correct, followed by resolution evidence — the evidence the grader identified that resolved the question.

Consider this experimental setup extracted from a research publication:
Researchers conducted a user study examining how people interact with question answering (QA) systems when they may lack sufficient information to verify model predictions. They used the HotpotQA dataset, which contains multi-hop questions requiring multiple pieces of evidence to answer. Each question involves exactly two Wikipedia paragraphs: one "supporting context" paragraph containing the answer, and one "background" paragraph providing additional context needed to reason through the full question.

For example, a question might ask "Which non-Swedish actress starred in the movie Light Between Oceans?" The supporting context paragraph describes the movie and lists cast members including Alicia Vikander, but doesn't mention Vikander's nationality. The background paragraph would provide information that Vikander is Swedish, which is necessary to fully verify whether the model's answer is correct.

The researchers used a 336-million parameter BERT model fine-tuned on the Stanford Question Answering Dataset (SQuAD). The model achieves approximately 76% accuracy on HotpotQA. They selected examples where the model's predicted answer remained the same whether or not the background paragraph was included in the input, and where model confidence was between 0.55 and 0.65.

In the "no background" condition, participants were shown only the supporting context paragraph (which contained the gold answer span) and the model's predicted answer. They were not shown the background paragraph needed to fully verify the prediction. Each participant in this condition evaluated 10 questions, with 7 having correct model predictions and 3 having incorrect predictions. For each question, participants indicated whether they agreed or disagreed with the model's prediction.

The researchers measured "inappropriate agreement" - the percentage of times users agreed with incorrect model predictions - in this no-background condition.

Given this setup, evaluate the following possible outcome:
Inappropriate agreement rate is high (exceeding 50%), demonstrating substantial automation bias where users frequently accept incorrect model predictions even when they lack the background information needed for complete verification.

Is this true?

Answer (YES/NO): YES